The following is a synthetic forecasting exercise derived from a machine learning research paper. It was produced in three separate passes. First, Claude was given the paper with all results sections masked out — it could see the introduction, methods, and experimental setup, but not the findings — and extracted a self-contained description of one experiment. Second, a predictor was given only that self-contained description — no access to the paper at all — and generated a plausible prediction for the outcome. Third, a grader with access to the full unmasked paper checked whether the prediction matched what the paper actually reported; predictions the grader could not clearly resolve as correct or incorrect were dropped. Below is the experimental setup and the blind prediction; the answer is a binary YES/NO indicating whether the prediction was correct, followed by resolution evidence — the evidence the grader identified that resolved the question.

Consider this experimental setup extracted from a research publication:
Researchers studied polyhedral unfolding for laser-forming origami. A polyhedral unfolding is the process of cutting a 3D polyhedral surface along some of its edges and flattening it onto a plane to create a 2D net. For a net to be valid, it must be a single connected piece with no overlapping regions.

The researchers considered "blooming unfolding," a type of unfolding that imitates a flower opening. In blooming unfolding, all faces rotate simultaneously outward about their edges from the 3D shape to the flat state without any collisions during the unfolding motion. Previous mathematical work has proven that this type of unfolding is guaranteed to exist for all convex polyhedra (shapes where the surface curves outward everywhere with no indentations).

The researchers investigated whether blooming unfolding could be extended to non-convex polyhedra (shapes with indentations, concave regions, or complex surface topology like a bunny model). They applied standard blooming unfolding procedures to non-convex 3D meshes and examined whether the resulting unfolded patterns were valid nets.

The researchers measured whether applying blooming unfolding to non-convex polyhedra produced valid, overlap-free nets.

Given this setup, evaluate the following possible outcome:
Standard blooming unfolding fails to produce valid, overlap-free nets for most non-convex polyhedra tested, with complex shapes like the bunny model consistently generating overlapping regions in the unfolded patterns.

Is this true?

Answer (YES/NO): YES